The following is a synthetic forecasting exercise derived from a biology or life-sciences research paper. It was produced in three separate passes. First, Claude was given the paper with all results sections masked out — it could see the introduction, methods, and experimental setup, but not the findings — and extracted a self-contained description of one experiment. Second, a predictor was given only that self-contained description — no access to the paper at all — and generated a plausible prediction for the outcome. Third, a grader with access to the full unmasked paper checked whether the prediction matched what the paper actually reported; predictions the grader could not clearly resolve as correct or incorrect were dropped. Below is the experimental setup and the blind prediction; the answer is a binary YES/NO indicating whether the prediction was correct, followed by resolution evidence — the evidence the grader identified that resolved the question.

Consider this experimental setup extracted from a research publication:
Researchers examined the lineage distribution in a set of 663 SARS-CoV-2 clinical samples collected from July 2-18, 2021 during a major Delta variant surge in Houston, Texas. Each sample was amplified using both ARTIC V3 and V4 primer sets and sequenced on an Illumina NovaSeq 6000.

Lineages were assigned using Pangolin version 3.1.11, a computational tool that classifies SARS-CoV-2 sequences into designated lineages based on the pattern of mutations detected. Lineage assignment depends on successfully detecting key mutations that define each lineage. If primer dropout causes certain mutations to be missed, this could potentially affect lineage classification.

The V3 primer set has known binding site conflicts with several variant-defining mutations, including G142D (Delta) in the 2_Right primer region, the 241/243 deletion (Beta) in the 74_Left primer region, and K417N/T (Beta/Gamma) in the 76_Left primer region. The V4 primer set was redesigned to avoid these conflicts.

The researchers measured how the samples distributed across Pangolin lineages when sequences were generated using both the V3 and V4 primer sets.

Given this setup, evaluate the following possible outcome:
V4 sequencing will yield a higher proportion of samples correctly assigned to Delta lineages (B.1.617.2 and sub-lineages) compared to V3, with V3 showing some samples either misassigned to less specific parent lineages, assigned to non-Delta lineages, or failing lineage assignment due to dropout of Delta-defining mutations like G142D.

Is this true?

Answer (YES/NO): NO